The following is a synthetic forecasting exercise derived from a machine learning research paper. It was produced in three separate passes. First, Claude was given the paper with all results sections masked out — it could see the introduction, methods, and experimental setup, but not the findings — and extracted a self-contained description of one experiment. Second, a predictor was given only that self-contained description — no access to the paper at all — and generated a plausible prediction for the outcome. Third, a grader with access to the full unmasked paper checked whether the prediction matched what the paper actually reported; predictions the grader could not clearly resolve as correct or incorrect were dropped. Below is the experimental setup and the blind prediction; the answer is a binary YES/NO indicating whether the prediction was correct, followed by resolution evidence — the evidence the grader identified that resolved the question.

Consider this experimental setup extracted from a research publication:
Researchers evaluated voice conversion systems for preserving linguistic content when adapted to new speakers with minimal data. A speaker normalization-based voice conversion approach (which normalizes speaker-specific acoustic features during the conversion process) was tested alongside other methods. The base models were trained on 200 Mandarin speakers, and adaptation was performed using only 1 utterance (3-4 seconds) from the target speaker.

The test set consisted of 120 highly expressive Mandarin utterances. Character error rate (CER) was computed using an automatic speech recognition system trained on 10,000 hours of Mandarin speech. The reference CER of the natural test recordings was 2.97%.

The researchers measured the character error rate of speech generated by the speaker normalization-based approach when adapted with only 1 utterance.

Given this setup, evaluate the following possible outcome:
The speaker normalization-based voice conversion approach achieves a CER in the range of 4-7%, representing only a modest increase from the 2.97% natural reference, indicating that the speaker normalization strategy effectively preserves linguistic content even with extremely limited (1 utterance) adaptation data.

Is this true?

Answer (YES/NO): NO